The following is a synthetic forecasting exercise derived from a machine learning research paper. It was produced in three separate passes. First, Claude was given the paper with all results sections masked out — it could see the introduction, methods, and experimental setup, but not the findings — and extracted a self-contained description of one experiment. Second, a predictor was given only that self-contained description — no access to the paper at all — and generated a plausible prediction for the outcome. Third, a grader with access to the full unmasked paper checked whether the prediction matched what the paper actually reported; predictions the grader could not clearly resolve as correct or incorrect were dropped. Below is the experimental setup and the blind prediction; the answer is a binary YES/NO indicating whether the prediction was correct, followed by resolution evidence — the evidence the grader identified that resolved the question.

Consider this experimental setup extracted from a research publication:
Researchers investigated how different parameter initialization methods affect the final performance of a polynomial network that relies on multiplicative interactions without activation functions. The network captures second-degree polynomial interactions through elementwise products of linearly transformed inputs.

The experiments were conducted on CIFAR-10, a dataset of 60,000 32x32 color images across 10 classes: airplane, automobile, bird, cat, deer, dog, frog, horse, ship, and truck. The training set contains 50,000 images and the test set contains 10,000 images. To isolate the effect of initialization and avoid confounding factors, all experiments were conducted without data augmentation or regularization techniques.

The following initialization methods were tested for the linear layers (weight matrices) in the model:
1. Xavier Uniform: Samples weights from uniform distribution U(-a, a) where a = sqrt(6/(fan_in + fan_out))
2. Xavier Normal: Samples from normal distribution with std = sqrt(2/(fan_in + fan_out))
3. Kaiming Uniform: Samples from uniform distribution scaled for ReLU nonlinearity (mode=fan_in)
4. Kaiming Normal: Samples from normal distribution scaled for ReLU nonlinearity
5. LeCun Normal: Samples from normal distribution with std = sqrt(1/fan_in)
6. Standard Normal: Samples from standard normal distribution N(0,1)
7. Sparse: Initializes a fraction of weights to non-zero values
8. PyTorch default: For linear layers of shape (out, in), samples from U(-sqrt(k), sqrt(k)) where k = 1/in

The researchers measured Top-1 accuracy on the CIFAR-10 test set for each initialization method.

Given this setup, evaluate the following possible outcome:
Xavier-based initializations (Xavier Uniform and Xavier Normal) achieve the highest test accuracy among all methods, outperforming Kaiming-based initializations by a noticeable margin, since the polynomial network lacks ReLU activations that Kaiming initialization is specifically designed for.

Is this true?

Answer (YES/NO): NO